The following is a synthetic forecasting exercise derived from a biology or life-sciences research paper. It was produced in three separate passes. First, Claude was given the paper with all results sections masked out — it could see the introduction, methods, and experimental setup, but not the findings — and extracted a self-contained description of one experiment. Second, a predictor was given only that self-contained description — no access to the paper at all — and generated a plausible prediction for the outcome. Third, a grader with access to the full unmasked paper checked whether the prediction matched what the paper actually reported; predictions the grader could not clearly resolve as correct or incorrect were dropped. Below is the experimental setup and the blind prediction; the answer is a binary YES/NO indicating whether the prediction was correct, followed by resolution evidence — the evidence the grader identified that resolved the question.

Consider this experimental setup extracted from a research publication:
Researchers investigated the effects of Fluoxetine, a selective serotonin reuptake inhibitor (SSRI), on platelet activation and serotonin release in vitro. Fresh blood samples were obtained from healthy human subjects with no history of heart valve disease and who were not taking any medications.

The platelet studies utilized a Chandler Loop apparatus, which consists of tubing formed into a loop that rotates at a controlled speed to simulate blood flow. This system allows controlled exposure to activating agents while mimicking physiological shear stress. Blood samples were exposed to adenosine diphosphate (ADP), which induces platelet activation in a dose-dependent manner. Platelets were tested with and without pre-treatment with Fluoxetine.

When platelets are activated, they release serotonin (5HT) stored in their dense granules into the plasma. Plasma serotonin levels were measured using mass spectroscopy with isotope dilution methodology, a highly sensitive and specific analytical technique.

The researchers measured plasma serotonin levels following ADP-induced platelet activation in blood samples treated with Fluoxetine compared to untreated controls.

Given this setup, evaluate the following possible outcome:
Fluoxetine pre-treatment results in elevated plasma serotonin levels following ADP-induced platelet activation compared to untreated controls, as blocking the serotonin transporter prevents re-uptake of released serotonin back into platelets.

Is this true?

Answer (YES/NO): YES